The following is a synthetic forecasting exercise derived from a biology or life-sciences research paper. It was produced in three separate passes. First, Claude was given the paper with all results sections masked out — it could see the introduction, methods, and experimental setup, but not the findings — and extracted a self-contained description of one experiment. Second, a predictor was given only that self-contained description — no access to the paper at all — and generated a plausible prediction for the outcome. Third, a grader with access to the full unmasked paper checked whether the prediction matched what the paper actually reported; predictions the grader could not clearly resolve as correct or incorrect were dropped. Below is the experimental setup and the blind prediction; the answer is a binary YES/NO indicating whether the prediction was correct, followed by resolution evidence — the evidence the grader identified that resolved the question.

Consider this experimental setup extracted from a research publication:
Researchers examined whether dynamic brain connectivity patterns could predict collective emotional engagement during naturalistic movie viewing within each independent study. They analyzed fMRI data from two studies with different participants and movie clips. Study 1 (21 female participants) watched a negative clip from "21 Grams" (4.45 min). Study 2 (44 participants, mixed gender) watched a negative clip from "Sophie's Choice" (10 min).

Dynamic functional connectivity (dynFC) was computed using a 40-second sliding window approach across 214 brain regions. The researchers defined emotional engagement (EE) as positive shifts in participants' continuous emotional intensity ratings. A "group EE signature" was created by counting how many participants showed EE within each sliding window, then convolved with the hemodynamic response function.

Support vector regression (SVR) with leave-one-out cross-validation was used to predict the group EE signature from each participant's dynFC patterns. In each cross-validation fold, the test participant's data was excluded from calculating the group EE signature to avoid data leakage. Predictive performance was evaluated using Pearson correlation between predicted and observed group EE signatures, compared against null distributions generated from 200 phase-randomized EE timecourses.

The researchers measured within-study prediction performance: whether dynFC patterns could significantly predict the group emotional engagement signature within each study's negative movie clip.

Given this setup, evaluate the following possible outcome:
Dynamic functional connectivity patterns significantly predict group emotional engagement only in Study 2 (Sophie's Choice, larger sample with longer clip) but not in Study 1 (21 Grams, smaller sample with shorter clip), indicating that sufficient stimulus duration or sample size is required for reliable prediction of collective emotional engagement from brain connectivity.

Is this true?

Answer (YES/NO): NO